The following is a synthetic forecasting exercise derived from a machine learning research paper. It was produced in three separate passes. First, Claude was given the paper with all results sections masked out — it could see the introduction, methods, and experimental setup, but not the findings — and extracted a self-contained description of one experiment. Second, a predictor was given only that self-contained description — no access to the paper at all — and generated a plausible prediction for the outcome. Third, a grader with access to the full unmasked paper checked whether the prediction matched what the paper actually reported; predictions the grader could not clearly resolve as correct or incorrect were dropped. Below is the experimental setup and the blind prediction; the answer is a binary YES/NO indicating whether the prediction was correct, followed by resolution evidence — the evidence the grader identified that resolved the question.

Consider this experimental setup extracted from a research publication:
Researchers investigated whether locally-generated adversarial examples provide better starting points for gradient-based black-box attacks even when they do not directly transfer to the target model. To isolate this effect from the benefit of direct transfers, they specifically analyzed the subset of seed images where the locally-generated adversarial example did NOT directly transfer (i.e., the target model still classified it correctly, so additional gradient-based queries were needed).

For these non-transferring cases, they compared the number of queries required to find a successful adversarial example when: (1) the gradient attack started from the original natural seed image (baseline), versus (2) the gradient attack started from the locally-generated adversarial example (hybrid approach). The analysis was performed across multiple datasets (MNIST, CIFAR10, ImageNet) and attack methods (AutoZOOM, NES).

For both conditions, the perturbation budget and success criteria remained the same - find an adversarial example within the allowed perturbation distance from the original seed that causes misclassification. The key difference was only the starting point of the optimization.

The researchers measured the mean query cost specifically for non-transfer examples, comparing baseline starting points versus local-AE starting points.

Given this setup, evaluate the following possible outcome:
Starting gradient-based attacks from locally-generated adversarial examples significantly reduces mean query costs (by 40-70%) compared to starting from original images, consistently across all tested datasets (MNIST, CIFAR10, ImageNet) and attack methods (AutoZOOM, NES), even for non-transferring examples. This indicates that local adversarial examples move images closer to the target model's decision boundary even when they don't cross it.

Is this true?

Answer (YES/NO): NO